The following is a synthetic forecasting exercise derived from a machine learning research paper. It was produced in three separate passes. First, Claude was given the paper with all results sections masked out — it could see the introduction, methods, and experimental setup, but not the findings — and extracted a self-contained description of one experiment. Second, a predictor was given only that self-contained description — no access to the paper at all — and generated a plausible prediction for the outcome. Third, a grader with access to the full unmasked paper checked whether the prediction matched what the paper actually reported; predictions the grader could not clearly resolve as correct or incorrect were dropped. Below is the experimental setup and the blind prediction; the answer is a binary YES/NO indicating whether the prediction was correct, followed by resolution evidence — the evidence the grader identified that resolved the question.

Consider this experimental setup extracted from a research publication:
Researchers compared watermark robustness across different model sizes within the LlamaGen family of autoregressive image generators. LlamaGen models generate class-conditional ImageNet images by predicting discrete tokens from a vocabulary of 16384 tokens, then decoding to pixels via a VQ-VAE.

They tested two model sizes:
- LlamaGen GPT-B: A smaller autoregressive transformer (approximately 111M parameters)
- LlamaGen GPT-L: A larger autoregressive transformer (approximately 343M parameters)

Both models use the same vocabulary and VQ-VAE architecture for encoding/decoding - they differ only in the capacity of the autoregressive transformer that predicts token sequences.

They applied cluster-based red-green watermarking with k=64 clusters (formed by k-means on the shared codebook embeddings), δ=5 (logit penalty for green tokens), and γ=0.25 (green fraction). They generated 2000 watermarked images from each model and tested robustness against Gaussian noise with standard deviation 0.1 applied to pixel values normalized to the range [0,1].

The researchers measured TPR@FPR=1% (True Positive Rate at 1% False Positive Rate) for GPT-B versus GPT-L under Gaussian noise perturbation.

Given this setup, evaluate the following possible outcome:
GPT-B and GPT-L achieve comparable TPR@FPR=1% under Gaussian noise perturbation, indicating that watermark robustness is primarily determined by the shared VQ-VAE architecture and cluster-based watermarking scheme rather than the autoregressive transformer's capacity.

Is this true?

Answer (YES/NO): YES